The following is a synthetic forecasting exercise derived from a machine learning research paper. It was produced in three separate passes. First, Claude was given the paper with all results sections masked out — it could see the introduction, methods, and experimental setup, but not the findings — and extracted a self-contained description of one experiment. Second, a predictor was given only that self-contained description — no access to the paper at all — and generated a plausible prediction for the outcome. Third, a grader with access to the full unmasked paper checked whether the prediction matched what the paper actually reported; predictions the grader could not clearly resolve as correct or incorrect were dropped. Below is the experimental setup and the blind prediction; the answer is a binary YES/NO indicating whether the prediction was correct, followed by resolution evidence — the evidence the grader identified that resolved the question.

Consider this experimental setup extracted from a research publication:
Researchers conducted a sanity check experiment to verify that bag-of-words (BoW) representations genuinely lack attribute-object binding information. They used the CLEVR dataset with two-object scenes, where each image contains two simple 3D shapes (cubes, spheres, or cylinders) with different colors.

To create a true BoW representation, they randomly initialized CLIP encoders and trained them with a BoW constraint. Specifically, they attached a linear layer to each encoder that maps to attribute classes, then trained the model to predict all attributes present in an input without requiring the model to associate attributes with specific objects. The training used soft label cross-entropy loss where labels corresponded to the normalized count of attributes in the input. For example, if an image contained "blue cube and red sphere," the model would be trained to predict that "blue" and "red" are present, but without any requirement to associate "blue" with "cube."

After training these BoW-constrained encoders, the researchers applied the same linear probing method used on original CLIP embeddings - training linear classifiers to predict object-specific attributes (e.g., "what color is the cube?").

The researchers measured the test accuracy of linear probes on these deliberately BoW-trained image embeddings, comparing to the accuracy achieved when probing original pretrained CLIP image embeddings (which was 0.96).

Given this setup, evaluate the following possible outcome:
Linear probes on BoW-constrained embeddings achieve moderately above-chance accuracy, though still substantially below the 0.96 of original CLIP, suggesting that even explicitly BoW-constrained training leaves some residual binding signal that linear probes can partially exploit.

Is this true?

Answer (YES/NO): YES